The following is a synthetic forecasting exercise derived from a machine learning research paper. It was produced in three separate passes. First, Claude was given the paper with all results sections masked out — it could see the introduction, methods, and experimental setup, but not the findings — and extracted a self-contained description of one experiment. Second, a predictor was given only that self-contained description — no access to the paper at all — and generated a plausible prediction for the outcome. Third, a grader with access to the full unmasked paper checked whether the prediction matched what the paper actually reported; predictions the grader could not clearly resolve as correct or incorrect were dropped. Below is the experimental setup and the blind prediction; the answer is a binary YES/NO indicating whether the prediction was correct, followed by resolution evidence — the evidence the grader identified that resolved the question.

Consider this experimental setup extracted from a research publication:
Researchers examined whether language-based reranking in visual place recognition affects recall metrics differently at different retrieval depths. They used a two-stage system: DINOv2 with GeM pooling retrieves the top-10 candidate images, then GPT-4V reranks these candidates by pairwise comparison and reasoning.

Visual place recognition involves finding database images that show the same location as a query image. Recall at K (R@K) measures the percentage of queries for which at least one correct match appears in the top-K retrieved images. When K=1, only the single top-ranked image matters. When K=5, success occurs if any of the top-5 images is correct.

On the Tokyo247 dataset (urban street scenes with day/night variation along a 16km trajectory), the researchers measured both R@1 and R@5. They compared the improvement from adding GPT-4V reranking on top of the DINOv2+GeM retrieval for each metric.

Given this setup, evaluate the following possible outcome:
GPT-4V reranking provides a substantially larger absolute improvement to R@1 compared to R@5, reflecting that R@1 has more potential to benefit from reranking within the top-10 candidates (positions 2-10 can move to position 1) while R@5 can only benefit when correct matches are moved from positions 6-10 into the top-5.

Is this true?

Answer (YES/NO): YES